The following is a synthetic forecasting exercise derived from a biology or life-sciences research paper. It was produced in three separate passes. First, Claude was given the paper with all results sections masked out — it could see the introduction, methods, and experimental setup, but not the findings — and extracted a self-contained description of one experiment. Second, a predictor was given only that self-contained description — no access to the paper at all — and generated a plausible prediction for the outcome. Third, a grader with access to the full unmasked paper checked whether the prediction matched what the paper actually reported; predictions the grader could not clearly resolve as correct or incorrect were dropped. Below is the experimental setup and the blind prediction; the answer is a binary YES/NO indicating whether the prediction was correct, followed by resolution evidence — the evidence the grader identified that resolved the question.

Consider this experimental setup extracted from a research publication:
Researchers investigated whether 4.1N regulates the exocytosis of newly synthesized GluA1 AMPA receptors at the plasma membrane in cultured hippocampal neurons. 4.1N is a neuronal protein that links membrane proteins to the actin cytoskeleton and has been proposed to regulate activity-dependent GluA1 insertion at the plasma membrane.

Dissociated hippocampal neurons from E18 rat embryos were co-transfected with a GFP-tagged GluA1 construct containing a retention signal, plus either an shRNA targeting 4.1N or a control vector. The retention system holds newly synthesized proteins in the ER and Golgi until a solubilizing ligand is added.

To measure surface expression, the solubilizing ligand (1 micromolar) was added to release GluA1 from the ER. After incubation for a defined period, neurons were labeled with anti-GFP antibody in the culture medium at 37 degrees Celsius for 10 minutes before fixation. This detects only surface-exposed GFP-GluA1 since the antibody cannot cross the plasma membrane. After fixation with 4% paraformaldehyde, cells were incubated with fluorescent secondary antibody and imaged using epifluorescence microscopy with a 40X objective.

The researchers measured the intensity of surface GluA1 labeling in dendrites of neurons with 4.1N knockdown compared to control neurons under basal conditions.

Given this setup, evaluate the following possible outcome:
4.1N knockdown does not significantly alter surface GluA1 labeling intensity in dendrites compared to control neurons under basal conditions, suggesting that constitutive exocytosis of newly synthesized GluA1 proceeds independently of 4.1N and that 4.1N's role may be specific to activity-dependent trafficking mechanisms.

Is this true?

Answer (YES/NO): NO